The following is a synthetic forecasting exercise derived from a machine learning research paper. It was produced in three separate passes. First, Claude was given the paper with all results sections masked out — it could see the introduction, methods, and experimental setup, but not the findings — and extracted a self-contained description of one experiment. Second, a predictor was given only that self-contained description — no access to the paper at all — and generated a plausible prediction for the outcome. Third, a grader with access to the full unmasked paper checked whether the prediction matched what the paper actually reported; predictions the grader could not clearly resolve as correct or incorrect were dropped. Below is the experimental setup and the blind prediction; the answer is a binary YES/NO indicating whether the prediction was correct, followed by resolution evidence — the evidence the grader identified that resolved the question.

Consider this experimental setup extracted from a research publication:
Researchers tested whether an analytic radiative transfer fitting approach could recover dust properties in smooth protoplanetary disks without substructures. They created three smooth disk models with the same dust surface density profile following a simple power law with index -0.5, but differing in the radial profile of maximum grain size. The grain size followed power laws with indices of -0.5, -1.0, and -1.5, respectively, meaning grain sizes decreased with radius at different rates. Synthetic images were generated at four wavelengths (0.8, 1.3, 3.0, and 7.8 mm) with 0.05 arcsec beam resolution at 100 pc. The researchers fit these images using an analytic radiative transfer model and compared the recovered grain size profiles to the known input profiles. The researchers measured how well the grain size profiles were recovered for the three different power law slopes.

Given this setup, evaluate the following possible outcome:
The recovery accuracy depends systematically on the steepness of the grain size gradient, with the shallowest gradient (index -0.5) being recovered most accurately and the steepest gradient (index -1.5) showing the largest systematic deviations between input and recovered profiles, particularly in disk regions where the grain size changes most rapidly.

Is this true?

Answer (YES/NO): NO